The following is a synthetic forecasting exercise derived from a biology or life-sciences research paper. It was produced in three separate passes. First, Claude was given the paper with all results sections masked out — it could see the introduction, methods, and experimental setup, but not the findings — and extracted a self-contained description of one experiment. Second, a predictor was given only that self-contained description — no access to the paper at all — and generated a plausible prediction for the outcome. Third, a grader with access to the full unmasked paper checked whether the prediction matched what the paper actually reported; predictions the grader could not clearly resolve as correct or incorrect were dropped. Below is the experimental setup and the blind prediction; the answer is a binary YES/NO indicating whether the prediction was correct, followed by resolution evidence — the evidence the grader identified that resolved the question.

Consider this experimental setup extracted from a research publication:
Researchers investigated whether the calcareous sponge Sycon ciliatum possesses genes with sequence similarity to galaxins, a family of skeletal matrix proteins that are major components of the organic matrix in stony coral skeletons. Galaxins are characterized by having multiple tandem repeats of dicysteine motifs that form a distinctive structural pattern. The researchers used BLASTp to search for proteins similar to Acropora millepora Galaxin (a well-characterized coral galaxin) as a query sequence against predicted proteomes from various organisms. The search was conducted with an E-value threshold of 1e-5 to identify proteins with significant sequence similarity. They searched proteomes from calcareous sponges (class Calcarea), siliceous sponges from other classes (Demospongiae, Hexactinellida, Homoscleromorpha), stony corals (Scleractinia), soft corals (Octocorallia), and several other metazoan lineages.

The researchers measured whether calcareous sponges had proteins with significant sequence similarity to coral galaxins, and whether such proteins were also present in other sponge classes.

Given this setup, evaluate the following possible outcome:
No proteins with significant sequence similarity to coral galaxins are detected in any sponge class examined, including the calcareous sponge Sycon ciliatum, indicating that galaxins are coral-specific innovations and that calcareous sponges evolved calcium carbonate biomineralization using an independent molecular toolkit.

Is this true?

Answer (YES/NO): NO